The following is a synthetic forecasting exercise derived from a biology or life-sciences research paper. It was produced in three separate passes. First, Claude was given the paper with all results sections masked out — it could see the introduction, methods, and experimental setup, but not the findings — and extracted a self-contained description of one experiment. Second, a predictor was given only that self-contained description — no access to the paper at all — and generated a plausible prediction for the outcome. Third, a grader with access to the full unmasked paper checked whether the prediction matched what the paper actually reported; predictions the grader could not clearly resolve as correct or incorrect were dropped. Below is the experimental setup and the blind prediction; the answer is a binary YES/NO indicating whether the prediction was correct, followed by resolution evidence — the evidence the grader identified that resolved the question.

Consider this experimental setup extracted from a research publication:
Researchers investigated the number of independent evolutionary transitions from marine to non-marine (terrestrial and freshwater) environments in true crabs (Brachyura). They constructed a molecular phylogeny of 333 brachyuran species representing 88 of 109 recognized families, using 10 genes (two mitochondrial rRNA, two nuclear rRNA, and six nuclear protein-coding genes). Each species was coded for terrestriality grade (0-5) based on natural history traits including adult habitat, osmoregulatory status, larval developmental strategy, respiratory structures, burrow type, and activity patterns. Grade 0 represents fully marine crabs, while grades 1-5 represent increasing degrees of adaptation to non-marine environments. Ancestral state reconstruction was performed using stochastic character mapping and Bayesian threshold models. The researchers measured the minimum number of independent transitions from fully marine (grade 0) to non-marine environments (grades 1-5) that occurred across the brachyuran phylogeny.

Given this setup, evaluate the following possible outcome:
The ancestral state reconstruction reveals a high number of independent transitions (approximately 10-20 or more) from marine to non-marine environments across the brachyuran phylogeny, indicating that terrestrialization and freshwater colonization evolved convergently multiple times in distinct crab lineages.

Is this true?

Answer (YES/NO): NO